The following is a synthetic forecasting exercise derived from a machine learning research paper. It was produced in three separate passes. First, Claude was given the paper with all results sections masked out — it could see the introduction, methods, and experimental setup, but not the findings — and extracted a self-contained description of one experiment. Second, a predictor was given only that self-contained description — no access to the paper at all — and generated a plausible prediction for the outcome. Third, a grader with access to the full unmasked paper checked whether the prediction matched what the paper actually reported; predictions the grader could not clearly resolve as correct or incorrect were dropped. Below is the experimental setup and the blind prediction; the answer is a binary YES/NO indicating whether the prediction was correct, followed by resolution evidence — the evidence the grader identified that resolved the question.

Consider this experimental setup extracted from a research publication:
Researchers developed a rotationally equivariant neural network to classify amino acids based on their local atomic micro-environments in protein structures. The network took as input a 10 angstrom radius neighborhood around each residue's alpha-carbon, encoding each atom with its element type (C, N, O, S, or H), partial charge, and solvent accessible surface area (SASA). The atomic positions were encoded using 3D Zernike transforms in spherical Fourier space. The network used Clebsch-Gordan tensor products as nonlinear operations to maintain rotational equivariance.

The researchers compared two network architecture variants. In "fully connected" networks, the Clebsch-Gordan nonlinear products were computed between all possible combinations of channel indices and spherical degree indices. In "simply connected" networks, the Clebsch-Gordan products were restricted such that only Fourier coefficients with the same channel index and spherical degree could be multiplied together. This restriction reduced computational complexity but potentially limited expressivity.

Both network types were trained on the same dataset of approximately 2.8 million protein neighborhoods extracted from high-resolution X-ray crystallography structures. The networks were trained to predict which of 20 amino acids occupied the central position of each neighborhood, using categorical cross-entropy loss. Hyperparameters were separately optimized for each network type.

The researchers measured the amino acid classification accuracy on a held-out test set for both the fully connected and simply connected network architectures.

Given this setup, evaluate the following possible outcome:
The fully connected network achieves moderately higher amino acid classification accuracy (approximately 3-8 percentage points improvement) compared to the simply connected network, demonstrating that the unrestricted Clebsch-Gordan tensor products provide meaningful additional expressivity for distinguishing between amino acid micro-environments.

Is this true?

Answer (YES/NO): YES